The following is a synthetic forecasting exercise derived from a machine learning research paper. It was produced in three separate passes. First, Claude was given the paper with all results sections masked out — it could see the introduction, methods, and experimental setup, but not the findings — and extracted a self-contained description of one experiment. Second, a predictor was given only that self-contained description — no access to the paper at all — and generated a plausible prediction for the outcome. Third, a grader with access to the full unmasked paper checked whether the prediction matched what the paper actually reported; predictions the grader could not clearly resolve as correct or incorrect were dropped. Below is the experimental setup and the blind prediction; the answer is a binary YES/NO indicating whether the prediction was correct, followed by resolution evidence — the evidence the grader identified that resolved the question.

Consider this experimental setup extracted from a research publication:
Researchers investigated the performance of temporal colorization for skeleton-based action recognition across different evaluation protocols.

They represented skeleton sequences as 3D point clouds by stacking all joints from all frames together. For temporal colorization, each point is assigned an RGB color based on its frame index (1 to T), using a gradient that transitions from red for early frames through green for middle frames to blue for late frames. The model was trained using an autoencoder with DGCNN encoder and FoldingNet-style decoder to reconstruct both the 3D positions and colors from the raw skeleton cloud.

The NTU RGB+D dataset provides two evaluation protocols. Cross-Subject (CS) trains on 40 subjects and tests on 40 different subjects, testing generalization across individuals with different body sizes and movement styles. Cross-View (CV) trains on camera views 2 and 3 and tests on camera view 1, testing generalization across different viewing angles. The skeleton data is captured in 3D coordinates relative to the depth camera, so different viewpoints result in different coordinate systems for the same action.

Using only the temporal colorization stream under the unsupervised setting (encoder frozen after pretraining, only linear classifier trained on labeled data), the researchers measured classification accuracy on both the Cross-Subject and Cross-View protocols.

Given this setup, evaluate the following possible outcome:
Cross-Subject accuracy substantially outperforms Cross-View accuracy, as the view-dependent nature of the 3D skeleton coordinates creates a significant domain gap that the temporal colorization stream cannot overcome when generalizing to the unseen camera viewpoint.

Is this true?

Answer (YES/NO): NO